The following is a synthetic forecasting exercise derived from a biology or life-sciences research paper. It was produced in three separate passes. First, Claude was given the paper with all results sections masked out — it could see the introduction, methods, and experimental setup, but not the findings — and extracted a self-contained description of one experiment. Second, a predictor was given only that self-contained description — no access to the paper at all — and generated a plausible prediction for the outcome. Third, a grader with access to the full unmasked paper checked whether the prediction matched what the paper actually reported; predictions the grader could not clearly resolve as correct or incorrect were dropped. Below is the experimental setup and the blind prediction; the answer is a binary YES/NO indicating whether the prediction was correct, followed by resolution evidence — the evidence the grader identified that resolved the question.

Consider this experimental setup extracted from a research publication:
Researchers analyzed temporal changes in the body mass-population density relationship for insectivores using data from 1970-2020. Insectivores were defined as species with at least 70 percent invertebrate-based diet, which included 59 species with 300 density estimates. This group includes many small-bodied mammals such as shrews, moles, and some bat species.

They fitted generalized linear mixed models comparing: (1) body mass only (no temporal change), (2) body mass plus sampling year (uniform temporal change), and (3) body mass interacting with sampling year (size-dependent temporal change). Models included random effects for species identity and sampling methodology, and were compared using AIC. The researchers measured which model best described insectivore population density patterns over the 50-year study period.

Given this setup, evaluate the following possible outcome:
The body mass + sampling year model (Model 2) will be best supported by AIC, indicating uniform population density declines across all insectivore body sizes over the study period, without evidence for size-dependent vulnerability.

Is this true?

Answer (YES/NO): NO